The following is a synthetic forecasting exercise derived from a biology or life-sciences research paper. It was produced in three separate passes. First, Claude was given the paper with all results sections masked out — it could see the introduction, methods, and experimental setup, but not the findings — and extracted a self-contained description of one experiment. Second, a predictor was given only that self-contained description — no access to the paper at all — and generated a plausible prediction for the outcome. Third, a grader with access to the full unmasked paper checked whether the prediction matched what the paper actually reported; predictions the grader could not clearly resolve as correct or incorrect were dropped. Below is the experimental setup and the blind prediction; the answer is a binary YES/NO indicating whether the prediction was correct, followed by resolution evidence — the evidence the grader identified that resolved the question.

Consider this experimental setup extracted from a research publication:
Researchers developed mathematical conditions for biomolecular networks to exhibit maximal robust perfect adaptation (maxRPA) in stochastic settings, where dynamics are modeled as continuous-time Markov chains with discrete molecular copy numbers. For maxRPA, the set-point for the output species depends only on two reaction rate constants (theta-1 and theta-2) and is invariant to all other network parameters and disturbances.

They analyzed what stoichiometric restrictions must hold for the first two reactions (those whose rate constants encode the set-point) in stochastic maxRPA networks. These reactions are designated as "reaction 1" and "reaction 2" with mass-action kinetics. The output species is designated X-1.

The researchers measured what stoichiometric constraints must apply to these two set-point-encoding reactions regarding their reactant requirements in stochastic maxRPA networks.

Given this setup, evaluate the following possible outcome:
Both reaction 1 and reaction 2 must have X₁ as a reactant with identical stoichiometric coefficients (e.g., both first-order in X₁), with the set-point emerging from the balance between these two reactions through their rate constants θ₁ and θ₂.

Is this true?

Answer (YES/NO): NO